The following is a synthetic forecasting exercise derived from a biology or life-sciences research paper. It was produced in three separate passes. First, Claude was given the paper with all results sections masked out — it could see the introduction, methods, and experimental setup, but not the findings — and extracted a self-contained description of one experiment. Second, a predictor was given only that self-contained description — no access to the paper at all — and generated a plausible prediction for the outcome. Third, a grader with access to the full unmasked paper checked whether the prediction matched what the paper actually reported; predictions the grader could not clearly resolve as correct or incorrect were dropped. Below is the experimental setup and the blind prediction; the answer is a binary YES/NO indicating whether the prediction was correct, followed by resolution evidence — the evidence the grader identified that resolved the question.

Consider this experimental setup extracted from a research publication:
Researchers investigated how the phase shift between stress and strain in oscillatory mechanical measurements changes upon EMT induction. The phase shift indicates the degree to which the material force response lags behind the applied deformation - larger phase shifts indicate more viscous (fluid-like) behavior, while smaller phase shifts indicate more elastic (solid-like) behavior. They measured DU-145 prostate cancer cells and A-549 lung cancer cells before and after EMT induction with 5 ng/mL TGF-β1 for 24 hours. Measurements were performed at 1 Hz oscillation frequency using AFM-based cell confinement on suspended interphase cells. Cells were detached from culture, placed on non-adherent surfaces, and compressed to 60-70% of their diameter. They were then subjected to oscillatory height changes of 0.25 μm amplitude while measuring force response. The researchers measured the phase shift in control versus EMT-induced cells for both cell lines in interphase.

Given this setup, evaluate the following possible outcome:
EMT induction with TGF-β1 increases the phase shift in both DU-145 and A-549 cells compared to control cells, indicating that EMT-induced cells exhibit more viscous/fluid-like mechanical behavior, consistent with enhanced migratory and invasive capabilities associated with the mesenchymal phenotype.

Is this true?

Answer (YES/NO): NO